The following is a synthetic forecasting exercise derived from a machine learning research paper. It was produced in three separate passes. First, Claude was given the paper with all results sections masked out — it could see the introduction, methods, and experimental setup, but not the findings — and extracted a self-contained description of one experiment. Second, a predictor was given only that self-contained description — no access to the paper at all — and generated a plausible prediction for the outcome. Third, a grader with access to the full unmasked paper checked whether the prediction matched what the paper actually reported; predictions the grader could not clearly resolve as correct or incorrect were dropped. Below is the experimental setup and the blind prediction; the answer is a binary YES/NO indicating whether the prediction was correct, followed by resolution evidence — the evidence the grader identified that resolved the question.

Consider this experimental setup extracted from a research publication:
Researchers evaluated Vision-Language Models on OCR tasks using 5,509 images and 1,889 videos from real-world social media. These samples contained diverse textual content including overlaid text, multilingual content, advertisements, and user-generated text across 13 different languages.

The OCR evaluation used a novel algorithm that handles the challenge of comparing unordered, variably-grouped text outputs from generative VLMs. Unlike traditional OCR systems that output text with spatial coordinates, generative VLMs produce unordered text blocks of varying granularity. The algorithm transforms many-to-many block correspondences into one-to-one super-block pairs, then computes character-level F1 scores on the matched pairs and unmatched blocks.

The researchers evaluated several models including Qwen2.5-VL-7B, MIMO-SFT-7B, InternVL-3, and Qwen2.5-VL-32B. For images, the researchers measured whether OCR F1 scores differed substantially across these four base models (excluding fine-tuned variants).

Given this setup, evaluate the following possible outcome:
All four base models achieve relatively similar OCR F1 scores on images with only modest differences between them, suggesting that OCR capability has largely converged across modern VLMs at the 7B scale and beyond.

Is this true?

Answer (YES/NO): NO